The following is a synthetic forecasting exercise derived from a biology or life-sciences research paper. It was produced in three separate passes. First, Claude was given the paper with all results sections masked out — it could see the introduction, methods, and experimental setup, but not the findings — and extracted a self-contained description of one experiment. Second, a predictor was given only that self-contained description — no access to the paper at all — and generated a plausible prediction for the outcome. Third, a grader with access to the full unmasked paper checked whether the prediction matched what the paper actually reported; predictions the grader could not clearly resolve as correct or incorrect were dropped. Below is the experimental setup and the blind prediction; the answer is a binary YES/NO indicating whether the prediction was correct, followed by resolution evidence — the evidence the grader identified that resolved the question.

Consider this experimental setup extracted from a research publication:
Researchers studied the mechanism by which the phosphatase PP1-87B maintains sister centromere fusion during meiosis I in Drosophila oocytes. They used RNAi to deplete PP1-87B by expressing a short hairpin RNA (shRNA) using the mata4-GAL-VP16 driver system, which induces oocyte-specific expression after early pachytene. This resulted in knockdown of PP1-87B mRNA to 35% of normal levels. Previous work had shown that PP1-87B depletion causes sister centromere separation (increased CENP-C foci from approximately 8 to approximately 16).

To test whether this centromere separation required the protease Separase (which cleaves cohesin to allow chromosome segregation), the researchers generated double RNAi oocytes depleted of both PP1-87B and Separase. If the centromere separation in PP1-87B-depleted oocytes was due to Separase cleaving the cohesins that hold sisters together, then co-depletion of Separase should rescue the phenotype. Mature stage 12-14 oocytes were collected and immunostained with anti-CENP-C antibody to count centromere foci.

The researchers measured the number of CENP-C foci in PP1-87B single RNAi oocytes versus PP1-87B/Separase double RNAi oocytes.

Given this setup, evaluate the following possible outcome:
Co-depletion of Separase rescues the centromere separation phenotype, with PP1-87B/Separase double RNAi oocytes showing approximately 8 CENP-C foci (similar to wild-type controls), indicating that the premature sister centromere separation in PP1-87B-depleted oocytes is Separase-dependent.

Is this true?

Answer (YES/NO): NO